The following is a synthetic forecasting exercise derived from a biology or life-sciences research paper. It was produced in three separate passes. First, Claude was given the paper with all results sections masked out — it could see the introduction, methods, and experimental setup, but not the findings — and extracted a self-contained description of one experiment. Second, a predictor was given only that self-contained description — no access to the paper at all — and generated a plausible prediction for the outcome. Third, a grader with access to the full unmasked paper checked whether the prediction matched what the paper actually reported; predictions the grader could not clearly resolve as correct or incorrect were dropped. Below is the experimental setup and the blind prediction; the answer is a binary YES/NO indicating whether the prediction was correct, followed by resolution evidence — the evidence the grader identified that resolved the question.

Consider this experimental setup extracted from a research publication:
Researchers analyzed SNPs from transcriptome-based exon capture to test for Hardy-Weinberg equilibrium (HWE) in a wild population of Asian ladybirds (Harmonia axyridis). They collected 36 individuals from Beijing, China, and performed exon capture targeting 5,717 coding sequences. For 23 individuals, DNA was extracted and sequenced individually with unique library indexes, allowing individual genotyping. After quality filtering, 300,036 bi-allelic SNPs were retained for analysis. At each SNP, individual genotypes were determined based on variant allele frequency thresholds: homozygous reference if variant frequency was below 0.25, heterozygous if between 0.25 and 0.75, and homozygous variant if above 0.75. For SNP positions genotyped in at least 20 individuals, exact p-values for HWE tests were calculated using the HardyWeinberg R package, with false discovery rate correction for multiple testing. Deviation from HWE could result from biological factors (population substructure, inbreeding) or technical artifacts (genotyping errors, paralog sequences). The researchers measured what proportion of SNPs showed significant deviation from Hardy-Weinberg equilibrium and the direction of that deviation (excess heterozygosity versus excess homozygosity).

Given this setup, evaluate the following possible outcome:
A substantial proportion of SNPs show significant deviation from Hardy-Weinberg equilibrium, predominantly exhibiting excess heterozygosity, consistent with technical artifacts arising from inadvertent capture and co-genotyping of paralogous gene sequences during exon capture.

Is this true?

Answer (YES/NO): NO